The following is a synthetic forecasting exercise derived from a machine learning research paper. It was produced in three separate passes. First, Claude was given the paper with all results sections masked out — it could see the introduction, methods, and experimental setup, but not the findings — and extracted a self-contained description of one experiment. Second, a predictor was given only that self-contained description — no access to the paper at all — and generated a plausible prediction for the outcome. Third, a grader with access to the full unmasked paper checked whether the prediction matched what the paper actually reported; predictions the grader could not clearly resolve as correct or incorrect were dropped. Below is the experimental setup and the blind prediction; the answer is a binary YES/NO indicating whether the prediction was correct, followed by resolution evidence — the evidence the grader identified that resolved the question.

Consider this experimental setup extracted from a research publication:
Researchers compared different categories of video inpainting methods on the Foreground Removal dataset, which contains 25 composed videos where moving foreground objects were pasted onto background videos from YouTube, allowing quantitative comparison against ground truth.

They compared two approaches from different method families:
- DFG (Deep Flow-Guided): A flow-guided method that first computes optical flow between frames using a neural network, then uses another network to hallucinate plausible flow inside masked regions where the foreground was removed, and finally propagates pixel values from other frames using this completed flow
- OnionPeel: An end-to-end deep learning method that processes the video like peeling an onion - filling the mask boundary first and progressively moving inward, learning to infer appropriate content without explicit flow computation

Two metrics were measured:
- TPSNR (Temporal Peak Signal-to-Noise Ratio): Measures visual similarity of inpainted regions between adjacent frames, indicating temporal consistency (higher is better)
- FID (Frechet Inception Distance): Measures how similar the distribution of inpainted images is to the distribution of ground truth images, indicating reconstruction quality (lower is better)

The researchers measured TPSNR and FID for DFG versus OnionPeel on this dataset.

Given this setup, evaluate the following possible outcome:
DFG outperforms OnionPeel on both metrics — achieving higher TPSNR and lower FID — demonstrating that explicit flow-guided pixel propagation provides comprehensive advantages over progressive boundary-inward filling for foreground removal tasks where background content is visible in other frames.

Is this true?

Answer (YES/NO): NO